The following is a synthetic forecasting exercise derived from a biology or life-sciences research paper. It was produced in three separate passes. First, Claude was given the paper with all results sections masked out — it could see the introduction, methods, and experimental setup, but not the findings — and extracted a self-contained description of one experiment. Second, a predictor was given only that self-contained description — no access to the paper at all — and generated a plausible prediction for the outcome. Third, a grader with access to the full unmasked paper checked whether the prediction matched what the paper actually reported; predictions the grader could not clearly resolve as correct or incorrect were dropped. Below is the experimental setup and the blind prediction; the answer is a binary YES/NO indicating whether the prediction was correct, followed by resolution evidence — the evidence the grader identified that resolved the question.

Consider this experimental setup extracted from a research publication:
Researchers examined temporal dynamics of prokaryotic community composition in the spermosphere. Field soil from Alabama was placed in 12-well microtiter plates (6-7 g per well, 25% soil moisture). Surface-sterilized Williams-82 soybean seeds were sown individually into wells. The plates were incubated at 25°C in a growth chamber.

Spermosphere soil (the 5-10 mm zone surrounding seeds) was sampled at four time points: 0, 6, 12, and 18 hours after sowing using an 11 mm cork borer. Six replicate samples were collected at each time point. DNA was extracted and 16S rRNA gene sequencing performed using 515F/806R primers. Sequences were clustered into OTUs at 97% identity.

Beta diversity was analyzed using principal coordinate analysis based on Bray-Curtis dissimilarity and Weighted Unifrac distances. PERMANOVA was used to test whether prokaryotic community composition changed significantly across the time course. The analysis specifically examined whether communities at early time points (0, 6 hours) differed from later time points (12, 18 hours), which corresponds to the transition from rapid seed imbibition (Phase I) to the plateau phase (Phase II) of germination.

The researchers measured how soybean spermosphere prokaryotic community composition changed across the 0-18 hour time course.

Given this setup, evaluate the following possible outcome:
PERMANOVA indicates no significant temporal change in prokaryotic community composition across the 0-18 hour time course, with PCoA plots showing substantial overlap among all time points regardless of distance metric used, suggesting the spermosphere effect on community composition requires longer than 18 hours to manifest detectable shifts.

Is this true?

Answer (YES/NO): NO